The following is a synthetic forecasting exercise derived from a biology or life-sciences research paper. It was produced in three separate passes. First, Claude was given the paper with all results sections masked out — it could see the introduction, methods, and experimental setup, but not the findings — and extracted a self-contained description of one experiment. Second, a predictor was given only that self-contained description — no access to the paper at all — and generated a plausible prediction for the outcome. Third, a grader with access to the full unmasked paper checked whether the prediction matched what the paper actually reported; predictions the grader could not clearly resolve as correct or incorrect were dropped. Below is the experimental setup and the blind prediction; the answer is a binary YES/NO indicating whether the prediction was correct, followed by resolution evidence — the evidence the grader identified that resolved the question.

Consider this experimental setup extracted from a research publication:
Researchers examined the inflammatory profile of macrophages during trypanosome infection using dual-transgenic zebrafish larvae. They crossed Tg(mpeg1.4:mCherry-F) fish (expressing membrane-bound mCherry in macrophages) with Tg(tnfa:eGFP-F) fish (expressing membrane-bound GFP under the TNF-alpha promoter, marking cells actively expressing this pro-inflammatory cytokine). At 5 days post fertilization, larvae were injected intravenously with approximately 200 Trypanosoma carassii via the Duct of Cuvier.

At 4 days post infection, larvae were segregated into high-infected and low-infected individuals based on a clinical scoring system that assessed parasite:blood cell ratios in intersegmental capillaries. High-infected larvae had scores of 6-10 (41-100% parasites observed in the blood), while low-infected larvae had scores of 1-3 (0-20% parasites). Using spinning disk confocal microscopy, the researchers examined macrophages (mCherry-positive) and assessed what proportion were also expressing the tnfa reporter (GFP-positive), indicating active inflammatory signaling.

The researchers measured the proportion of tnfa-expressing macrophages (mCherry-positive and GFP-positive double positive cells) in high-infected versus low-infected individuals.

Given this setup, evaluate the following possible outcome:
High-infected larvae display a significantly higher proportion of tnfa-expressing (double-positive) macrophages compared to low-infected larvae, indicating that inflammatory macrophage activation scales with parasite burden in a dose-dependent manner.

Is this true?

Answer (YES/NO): YES